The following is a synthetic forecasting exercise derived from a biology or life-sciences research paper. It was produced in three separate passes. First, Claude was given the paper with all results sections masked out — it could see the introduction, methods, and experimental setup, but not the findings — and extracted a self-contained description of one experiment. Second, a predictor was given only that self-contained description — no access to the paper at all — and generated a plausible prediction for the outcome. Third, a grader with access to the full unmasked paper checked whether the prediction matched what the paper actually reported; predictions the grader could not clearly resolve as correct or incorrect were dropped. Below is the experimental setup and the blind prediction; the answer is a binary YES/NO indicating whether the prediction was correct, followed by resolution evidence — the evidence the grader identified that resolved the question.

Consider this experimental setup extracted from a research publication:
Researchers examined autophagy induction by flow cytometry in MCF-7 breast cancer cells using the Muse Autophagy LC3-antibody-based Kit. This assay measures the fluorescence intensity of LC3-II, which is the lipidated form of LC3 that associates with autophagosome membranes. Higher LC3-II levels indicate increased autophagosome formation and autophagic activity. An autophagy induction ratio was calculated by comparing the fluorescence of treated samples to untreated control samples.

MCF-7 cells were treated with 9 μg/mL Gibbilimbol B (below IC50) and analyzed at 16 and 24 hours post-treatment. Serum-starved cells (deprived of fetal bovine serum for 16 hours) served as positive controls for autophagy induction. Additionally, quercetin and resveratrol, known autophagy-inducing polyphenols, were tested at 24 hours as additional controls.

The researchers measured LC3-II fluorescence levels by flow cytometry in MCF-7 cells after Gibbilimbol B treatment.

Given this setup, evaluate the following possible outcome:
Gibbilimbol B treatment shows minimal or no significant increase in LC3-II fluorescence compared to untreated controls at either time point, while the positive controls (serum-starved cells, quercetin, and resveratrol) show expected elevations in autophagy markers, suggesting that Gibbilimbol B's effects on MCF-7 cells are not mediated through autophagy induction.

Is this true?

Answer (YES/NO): NO